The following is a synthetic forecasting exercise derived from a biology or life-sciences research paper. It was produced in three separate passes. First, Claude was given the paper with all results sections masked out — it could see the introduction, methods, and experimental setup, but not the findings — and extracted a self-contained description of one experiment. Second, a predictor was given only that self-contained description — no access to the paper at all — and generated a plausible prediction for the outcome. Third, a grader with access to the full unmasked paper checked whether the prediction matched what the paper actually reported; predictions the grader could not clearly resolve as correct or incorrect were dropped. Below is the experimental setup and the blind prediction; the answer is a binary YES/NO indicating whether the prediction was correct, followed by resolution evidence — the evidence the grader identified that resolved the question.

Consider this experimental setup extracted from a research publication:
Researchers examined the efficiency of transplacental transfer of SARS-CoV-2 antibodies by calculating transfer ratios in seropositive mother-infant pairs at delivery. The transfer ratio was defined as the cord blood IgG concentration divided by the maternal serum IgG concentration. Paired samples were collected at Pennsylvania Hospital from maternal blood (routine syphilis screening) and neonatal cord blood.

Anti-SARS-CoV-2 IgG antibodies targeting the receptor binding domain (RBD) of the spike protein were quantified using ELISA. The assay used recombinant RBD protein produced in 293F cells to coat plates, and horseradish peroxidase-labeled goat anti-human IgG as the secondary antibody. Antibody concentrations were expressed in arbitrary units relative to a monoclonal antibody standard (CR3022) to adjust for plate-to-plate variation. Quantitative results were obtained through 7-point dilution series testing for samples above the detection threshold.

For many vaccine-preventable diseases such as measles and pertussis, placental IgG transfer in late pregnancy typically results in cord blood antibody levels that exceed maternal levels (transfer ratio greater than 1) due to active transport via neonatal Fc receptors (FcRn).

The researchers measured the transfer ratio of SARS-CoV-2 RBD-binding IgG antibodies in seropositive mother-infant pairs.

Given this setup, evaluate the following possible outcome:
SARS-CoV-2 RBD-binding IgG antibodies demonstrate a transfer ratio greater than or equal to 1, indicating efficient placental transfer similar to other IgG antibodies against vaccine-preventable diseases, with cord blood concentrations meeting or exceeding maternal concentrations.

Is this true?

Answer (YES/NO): YES